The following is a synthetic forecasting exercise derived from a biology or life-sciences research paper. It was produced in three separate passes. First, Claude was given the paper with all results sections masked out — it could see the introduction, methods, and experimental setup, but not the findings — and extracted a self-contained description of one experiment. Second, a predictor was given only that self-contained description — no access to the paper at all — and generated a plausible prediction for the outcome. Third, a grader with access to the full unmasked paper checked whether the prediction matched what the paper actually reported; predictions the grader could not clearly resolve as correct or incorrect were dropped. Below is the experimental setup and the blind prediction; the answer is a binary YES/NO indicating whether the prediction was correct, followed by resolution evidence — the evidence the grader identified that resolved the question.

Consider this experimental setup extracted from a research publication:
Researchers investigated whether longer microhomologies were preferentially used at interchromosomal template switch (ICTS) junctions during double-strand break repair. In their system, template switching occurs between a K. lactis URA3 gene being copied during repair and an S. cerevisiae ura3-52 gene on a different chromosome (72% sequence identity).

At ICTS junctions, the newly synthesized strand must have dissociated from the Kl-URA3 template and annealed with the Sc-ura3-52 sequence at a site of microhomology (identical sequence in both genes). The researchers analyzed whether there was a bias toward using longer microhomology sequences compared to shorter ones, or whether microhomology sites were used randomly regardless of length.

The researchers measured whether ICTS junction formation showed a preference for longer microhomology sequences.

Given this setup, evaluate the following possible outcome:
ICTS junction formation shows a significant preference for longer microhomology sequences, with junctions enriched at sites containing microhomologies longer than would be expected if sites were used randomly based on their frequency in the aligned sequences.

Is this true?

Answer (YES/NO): YES